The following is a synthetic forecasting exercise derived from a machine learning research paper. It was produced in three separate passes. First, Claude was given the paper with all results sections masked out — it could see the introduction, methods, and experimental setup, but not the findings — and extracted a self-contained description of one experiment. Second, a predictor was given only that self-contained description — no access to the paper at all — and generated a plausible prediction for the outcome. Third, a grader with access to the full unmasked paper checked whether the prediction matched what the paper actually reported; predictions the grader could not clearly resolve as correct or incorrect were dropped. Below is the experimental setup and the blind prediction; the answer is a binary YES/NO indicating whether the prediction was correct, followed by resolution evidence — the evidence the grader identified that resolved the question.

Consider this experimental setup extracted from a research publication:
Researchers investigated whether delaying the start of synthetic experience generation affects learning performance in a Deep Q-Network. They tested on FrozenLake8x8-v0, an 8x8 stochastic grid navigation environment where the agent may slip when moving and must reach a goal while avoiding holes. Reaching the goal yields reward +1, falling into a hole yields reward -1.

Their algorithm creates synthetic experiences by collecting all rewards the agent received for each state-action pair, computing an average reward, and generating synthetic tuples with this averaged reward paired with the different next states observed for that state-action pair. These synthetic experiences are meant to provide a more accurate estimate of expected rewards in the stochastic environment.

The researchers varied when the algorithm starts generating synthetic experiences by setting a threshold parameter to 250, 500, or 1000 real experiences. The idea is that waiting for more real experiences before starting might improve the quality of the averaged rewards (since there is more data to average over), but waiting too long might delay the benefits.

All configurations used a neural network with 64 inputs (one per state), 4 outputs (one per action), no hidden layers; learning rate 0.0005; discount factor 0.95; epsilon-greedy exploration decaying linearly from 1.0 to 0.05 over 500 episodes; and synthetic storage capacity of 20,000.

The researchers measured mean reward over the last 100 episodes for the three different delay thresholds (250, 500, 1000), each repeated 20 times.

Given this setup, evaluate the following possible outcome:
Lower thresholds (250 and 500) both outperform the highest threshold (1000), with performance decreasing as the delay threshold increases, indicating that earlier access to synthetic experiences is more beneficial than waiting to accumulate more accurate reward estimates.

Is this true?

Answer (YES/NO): NO